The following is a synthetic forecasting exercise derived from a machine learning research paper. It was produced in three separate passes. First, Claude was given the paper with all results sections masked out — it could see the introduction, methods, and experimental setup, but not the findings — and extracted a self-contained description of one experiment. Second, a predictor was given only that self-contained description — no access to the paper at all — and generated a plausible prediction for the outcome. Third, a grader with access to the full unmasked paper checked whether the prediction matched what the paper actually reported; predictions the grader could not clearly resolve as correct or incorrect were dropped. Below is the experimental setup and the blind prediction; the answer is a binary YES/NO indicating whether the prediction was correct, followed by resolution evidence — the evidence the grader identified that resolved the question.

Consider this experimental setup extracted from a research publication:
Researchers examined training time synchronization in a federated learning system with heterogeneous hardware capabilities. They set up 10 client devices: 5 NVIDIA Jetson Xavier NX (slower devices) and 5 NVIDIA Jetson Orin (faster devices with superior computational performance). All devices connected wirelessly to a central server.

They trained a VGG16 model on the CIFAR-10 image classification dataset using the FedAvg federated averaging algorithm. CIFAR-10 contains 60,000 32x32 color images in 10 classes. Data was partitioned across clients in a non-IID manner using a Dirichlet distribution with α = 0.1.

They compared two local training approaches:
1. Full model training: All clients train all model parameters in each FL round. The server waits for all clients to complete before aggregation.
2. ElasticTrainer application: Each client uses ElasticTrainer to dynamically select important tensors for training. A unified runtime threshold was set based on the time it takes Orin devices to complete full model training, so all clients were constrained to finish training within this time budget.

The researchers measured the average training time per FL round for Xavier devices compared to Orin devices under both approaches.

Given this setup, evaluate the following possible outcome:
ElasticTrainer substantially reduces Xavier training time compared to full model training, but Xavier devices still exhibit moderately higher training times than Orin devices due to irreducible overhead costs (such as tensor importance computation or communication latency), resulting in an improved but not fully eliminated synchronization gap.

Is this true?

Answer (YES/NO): NO